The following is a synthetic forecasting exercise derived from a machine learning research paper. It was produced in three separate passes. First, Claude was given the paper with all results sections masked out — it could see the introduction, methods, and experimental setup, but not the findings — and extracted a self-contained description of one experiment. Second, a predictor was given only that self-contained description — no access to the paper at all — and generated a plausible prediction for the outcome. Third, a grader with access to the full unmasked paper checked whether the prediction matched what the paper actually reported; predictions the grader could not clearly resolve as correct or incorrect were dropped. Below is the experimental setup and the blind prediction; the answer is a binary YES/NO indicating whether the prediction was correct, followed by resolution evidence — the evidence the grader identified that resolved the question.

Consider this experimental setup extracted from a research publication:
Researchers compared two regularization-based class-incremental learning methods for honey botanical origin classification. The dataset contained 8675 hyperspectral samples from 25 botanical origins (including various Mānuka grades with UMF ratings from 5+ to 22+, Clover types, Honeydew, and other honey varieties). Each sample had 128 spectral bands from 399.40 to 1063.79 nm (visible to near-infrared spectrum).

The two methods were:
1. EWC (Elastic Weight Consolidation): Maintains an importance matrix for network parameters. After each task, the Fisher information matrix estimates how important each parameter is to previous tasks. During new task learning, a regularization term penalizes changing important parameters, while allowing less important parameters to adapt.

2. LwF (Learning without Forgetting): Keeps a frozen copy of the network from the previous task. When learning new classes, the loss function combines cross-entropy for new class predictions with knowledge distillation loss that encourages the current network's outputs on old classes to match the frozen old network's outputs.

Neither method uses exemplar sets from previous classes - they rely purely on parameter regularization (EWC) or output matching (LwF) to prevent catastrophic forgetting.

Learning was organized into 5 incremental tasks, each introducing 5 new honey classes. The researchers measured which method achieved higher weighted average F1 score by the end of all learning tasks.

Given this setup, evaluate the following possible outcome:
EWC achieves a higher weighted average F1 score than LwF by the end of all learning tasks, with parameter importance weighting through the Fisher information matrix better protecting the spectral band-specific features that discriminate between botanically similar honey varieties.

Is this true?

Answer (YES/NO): NO